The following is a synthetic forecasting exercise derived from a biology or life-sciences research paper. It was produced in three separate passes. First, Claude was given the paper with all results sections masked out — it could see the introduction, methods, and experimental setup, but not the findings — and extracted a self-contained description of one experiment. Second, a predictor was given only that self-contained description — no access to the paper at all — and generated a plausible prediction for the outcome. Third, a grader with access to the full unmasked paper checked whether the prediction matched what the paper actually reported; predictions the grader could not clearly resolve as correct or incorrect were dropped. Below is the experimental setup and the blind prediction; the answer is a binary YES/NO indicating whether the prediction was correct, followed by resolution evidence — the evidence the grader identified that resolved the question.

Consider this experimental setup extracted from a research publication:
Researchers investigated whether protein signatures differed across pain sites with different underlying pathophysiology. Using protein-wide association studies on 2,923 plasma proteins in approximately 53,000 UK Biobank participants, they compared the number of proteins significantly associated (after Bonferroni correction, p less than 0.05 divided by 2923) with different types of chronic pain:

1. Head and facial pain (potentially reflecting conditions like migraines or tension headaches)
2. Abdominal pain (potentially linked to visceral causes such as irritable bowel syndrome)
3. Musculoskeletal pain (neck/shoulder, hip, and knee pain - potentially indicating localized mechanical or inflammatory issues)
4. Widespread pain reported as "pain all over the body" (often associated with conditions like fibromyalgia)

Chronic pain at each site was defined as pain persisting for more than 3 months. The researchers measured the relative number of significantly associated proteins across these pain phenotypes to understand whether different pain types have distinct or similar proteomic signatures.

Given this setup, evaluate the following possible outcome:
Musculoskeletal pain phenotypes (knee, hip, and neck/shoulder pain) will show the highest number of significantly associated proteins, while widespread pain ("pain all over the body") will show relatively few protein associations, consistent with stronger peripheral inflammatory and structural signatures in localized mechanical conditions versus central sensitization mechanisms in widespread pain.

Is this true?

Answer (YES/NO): NO